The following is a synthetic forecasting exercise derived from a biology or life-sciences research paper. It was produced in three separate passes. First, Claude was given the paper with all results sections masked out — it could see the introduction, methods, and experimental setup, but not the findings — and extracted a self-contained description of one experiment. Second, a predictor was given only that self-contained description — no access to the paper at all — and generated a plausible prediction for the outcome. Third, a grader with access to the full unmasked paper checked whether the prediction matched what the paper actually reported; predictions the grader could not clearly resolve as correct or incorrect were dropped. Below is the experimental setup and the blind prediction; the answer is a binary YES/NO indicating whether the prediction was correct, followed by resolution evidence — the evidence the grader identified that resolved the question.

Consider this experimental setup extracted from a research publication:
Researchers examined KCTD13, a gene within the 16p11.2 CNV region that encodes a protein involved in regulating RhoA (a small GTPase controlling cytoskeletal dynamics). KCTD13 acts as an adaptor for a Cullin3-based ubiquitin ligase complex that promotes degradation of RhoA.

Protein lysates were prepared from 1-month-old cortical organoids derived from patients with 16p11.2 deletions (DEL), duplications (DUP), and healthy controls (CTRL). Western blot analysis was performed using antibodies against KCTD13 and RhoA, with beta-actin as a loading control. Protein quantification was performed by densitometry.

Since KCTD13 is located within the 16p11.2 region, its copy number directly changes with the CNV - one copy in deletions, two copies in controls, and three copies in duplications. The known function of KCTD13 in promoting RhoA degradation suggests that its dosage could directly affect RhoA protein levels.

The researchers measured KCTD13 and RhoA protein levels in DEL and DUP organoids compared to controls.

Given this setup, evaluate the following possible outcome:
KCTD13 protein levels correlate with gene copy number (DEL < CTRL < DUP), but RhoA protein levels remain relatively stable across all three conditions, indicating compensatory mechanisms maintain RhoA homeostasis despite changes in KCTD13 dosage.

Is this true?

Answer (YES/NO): NO